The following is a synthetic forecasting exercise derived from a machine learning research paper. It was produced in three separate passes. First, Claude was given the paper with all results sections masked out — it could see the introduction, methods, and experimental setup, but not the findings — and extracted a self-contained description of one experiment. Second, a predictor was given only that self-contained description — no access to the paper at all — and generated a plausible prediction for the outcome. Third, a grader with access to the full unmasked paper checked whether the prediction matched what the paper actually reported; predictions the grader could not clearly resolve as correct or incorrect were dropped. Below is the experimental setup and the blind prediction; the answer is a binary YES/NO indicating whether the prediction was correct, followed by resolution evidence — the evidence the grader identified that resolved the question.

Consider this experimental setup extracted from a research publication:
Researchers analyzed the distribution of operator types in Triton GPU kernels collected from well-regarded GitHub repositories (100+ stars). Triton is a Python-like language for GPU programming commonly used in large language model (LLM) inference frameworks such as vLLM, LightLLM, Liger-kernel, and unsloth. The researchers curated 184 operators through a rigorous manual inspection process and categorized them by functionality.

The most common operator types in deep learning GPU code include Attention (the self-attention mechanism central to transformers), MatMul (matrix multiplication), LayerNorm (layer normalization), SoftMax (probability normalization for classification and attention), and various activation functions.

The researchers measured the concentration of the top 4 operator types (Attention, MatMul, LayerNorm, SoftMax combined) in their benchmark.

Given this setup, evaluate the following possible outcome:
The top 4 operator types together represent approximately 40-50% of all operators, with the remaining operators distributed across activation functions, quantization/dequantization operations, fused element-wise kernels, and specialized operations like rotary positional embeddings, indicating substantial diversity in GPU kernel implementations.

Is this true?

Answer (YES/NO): NO